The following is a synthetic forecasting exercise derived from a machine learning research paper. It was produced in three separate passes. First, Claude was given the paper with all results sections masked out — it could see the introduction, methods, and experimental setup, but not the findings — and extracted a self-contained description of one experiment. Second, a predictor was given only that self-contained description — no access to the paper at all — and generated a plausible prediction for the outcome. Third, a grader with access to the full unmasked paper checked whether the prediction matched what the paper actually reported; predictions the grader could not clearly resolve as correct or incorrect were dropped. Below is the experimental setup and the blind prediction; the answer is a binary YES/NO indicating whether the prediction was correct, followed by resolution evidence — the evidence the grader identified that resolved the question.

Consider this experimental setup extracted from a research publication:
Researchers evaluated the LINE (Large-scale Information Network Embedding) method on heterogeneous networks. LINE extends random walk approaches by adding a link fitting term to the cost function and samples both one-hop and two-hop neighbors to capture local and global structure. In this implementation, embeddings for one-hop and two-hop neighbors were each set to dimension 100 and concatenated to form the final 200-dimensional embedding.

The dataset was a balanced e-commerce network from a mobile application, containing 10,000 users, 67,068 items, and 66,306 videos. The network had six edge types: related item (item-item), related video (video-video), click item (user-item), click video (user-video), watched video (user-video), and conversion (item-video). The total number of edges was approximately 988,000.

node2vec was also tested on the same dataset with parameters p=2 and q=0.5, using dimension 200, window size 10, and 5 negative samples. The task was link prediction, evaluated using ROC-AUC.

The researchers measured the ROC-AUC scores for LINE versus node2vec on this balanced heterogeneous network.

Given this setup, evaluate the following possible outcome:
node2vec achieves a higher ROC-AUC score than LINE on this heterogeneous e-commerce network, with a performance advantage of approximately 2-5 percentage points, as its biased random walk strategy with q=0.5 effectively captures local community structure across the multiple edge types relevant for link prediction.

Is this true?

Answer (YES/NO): NO